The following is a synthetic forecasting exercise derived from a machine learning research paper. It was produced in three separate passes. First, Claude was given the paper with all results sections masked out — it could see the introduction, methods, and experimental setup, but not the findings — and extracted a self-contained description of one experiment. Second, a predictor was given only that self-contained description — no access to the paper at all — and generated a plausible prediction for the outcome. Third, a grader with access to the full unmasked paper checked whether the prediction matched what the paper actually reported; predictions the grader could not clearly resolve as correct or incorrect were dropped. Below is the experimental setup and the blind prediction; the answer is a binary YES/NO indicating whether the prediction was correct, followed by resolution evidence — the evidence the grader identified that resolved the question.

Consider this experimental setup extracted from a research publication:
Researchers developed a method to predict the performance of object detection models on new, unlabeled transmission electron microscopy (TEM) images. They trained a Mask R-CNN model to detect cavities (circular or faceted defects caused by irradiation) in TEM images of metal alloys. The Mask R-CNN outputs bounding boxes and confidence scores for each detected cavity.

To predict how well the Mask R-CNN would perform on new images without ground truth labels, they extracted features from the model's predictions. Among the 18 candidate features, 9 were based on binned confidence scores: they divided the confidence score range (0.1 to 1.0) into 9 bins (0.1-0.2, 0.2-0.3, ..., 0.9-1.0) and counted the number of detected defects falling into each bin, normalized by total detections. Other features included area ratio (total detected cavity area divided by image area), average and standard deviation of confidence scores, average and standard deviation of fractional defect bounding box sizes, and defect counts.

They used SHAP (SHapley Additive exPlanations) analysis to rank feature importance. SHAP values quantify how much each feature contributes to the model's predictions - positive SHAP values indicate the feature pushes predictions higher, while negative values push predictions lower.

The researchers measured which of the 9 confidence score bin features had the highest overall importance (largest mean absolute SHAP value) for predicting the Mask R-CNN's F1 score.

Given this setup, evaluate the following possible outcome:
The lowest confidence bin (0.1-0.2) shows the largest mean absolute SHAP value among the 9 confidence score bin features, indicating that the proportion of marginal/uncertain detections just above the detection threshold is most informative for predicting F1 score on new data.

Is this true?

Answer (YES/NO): NO